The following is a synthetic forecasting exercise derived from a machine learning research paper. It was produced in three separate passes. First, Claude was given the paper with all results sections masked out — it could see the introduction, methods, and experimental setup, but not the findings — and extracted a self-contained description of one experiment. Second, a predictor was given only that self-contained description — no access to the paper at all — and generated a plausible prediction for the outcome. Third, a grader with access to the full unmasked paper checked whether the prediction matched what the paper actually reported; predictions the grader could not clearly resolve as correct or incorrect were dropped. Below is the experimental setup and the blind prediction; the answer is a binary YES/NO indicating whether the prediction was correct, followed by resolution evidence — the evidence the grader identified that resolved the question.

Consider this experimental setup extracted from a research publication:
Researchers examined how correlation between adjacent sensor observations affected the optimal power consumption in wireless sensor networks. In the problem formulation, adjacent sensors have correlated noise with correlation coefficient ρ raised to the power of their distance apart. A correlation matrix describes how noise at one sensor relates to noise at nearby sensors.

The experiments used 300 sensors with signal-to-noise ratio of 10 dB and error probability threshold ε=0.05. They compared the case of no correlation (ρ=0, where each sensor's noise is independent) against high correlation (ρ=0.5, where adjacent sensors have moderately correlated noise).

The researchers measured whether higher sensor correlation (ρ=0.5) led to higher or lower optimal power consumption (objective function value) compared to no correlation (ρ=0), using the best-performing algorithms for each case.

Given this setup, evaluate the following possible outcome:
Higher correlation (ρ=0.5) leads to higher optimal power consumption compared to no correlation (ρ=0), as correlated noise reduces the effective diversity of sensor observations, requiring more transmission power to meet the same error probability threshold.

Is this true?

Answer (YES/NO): YES